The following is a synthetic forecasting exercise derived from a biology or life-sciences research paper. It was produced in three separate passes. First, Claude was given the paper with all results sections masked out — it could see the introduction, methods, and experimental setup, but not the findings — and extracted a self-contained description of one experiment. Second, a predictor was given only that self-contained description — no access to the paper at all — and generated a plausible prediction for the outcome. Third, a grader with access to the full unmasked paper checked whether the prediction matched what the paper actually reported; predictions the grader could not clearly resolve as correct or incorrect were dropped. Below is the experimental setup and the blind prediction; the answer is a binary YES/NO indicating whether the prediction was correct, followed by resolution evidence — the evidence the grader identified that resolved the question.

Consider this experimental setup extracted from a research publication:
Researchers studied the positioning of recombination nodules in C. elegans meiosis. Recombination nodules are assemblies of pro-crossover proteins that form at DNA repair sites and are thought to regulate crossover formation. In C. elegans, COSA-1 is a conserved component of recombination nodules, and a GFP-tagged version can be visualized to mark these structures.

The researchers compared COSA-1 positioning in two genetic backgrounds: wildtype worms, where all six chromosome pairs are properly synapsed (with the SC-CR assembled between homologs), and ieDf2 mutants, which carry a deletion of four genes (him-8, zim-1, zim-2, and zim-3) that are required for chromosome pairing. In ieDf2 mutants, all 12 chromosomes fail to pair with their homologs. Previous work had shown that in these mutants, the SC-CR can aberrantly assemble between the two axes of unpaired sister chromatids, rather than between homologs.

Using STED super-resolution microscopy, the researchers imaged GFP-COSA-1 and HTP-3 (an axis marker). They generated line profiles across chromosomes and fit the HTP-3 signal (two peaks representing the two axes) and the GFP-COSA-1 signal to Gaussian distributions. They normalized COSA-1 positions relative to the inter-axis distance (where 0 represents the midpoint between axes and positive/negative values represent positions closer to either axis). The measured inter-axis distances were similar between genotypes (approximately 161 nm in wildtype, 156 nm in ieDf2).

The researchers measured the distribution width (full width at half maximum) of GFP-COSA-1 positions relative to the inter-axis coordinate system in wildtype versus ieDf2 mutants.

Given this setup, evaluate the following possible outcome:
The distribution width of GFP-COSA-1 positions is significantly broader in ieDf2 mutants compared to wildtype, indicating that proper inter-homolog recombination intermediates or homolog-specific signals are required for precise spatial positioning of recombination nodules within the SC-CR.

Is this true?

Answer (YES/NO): YES